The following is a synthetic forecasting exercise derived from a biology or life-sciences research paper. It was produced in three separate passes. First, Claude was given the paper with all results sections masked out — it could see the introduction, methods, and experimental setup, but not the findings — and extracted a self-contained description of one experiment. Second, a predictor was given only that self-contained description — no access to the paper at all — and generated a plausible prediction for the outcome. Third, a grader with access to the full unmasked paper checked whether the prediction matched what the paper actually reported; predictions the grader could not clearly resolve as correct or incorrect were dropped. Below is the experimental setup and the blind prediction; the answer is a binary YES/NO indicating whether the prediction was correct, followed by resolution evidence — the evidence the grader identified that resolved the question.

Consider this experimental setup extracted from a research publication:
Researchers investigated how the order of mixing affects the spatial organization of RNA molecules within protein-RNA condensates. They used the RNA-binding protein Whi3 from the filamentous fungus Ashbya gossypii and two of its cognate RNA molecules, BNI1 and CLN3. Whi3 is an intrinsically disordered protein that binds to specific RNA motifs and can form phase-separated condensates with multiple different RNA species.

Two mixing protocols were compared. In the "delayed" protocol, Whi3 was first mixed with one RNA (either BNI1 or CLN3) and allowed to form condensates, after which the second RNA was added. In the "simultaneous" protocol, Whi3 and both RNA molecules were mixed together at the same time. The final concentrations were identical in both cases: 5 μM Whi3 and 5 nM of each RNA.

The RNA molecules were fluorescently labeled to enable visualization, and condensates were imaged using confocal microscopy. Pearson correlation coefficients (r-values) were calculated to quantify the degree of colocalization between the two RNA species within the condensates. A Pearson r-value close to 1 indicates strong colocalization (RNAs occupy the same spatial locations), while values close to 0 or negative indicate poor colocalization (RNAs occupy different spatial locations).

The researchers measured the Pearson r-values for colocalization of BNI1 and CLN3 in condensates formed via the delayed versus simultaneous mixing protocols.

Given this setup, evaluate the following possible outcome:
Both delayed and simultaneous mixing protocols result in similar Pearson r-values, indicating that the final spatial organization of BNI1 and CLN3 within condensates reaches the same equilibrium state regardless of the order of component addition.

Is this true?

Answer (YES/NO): NO